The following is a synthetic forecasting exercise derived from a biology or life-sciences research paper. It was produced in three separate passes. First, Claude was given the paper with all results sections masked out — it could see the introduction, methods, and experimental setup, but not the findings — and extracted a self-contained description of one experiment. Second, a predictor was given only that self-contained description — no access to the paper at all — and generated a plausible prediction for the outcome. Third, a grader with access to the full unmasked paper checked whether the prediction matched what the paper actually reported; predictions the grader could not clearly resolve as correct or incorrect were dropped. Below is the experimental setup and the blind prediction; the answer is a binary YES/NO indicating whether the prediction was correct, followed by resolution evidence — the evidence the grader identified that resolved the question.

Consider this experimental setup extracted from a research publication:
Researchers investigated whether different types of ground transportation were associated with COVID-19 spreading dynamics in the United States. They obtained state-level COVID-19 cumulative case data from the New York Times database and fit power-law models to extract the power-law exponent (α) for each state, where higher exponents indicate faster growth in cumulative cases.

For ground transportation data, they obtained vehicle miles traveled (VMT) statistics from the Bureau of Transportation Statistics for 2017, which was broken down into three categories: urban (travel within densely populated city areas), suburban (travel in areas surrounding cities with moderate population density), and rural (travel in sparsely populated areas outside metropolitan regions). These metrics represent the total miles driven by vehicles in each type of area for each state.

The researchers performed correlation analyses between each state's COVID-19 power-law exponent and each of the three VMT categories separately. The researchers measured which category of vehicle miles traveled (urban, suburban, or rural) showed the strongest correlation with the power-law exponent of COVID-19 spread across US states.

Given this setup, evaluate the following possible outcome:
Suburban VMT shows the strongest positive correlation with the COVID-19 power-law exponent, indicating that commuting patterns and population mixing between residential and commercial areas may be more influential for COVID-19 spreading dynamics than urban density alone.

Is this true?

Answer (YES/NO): NO